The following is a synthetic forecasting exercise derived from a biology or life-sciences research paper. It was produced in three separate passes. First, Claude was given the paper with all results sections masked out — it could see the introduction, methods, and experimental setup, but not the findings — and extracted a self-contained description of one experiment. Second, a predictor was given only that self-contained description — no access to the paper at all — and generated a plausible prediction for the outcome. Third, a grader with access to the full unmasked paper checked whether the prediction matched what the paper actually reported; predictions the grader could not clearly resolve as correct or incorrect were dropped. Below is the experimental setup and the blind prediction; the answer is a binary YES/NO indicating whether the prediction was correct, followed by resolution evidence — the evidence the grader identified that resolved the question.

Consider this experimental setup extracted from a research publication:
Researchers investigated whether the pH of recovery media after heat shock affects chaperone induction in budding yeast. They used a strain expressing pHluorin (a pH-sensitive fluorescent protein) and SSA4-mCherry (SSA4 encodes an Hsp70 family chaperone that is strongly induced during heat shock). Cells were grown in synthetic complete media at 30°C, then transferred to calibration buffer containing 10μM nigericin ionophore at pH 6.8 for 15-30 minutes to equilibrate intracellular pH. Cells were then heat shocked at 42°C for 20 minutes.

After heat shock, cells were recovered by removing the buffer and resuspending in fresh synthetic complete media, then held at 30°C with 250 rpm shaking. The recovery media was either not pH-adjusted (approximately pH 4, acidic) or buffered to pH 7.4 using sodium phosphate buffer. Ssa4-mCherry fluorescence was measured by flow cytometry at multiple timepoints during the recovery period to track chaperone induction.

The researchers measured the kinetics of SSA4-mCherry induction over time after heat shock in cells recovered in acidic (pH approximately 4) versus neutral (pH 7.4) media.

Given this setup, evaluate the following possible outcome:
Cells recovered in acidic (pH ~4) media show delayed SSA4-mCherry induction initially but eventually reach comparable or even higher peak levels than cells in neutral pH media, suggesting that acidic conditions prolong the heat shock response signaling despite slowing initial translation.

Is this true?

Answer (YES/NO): NO